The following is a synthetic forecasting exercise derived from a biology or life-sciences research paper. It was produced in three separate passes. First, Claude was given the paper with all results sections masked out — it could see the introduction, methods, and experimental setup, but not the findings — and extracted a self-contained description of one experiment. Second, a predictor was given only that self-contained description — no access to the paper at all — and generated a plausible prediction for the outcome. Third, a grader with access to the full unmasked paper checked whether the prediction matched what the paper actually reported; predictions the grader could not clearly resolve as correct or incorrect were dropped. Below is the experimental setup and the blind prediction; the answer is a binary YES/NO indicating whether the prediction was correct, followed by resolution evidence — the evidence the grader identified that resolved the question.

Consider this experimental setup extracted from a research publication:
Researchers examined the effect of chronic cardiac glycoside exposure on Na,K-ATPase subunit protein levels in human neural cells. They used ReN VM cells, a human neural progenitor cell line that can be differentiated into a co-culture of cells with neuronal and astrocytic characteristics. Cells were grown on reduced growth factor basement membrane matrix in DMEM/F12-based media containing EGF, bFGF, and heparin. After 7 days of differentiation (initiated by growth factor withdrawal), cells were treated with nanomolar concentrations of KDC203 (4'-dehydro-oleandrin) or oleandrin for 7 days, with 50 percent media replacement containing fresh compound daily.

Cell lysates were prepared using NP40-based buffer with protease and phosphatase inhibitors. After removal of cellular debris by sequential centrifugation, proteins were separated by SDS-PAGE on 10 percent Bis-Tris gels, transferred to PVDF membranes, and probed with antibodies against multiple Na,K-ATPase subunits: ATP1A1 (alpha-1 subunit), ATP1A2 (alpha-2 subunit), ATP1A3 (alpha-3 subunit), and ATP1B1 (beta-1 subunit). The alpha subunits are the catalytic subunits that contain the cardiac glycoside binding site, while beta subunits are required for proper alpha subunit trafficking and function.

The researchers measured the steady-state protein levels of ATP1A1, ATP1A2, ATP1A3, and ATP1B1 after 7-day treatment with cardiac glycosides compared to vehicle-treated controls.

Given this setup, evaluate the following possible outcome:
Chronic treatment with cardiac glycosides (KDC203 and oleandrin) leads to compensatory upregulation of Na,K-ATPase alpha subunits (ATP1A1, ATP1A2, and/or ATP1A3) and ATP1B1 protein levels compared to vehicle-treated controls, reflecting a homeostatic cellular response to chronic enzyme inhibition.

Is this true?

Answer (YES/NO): NO